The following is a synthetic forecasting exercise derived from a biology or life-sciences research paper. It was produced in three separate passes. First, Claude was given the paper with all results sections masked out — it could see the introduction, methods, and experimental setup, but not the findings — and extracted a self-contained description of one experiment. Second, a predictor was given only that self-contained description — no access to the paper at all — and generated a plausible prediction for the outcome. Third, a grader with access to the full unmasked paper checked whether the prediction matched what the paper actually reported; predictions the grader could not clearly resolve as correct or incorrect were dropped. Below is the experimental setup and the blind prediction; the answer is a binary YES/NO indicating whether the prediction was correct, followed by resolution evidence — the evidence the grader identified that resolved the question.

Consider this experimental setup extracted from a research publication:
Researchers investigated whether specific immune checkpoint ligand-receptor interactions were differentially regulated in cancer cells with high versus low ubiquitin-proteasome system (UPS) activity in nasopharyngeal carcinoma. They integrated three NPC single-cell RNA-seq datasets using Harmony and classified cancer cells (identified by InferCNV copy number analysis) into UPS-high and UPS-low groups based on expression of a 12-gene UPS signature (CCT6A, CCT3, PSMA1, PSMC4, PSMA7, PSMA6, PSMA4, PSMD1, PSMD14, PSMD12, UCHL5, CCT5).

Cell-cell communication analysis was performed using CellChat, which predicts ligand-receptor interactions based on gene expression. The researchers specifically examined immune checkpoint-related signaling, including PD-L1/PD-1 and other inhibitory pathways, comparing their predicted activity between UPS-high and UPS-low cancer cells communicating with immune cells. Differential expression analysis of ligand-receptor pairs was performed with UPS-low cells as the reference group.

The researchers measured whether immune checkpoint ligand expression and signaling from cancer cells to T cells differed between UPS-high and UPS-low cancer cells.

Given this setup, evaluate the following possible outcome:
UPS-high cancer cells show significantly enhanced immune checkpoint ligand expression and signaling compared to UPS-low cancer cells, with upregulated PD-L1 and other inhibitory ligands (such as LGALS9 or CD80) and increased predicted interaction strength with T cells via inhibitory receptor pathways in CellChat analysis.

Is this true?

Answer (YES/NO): NO